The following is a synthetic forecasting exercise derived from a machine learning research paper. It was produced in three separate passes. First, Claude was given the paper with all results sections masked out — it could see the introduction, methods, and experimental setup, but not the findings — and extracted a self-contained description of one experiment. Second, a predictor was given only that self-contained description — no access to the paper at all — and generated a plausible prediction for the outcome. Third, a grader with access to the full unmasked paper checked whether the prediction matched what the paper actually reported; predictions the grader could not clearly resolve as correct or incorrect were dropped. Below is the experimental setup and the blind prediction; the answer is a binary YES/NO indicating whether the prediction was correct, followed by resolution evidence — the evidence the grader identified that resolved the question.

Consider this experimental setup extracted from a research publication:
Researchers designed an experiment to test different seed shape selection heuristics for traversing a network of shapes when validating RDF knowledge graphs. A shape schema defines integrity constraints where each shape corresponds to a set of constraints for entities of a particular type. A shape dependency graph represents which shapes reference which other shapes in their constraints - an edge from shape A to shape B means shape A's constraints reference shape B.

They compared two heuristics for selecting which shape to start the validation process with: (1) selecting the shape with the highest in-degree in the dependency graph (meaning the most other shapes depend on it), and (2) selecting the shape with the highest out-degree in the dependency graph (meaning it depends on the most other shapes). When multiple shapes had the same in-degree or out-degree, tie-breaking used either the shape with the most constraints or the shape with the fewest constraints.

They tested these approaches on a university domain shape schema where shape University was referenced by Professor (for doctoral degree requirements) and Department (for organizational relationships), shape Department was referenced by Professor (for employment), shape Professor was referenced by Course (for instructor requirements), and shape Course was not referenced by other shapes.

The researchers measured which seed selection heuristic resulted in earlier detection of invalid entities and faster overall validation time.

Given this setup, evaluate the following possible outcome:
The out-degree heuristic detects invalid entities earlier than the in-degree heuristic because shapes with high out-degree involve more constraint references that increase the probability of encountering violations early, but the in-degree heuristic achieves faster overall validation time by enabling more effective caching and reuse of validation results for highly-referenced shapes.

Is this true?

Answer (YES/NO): NO